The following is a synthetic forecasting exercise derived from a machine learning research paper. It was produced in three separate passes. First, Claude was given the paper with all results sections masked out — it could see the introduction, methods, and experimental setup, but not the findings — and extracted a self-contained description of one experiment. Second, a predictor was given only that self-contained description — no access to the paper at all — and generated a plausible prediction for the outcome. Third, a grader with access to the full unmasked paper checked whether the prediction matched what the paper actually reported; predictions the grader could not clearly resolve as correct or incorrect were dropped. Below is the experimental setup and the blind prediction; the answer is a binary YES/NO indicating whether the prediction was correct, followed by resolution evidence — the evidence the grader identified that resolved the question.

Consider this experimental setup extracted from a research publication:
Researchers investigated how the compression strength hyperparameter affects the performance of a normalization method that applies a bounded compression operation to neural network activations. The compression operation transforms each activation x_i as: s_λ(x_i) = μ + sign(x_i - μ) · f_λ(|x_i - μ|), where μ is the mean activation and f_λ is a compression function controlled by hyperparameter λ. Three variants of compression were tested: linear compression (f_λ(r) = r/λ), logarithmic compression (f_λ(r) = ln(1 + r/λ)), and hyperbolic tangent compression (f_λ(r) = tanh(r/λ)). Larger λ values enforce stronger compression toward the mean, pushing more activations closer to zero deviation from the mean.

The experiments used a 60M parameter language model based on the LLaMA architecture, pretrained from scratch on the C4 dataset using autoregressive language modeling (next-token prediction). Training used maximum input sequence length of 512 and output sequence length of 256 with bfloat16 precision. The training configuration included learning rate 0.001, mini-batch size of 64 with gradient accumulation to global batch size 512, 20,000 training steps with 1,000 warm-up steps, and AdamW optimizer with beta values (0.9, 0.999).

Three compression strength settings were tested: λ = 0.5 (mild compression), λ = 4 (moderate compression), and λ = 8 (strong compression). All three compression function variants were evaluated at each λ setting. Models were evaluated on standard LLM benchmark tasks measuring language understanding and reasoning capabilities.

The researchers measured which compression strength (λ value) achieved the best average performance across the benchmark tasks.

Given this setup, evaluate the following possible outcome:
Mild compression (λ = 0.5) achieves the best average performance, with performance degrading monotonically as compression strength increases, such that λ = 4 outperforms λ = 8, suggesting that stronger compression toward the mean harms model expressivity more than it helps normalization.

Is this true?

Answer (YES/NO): NO